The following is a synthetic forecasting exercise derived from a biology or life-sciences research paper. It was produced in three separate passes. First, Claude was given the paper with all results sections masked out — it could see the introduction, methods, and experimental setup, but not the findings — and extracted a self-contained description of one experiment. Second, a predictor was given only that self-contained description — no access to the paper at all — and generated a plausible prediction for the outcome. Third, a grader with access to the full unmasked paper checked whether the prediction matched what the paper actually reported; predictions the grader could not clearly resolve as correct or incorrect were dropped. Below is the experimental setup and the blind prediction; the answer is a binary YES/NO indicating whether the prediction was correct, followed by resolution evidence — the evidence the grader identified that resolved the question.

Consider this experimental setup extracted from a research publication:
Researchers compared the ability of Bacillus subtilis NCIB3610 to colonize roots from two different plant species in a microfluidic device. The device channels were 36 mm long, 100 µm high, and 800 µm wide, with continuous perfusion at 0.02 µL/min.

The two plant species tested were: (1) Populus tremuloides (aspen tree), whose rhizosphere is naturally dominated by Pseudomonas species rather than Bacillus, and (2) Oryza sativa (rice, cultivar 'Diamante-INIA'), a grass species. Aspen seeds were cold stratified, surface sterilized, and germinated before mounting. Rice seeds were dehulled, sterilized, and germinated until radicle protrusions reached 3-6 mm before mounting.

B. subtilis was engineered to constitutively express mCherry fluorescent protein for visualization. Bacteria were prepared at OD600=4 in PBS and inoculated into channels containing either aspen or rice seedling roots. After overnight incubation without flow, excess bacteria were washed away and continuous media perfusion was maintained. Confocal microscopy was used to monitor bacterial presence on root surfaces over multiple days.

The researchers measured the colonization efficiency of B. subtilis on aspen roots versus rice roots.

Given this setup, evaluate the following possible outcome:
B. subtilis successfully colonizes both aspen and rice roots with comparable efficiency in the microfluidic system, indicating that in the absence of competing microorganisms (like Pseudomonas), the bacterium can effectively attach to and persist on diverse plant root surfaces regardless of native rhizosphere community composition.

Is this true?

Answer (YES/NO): NO